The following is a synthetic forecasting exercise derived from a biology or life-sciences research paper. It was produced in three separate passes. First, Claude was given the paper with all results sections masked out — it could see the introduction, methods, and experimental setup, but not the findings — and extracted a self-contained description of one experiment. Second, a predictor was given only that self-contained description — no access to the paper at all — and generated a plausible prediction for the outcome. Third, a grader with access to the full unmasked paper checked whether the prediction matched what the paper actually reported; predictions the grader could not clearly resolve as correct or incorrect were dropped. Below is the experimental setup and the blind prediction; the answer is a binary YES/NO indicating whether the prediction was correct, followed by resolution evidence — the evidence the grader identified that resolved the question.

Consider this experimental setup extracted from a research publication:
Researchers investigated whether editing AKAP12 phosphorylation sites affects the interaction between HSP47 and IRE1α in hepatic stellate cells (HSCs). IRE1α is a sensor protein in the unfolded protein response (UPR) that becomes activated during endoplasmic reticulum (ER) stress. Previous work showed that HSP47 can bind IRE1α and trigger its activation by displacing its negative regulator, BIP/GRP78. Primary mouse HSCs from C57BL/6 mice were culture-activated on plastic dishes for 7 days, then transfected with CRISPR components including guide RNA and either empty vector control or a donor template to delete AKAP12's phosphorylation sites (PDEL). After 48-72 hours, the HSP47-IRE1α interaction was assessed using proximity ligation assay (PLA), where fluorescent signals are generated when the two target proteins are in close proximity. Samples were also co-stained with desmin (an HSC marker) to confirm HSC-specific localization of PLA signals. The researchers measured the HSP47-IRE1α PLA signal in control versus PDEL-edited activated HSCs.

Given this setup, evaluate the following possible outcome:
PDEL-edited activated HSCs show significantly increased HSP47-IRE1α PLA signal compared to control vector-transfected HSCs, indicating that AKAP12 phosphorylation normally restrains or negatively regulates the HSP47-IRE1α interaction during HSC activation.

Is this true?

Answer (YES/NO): NO